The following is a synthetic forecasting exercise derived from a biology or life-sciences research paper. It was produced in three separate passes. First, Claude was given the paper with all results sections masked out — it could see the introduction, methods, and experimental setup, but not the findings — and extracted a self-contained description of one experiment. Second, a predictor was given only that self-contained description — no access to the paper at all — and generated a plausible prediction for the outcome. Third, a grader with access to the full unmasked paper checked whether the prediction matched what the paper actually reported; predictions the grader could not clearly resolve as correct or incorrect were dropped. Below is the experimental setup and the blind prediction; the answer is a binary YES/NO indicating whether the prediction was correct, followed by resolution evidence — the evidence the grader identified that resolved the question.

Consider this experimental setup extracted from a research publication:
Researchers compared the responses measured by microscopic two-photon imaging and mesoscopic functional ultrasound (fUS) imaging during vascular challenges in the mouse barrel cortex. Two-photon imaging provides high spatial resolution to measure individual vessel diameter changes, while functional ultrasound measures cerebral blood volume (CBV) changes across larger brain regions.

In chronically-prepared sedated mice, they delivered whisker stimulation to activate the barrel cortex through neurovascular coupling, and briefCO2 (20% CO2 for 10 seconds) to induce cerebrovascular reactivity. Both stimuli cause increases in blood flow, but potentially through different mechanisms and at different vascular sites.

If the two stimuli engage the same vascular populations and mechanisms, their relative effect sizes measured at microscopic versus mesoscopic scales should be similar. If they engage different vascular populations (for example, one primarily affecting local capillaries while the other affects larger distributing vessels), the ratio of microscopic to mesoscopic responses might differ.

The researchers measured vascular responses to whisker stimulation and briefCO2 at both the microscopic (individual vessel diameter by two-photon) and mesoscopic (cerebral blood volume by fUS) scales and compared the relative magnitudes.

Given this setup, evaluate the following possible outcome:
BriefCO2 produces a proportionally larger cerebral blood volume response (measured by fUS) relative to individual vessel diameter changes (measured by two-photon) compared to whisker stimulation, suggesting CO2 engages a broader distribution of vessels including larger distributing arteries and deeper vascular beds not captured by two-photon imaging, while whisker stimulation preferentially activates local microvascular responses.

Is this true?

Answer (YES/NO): YES